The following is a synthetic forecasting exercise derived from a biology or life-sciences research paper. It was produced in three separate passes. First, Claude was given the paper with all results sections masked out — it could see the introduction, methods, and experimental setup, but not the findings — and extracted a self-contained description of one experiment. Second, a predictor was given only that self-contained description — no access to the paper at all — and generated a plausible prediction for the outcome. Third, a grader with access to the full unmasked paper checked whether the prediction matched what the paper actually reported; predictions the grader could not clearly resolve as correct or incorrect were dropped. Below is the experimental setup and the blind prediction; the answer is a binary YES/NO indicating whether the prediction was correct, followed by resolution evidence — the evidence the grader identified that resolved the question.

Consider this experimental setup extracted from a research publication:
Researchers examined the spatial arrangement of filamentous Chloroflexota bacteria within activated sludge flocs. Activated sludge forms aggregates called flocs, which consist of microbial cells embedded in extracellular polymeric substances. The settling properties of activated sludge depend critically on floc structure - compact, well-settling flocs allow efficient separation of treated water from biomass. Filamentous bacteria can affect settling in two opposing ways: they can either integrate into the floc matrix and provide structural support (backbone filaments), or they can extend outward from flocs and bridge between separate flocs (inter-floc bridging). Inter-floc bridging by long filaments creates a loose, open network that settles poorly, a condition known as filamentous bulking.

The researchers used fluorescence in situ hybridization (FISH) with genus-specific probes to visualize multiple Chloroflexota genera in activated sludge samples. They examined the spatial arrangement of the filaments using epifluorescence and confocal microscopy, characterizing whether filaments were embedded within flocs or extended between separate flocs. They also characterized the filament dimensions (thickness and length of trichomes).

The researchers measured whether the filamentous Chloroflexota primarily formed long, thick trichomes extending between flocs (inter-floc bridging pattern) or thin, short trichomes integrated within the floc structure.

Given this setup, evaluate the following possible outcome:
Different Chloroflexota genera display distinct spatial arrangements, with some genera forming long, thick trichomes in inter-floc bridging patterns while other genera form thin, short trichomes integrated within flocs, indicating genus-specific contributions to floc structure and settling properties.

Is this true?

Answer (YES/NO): NO